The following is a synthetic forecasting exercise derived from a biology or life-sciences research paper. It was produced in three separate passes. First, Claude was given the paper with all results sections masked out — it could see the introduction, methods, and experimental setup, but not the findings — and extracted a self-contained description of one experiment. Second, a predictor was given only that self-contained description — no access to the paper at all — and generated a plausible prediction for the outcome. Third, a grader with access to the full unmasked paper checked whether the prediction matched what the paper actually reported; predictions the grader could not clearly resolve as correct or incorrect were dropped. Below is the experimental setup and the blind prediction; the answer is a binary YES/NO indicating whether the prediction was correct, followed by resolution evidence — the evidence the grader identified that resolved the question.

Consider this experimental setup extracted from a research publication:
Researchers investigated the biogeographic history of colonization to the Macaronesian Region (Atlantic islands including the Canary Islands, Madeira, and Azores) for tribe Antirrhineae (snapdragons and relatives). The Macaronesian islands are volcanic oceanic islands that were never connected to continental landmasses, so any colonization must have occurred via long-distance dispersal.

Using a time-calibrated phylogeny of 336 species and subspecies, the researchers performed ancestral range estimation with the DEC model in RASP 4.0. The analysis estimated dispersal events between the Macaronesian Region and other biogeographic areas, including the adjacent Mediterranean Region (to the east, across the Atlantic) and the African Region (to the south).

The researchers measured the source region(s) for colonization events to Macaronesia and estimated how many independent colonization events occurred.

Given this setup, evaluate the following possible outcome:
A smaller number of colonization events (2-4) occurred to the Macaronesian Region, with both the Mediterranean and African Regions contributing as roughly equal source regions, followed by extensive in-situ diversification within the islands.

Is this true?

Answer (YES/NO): NO